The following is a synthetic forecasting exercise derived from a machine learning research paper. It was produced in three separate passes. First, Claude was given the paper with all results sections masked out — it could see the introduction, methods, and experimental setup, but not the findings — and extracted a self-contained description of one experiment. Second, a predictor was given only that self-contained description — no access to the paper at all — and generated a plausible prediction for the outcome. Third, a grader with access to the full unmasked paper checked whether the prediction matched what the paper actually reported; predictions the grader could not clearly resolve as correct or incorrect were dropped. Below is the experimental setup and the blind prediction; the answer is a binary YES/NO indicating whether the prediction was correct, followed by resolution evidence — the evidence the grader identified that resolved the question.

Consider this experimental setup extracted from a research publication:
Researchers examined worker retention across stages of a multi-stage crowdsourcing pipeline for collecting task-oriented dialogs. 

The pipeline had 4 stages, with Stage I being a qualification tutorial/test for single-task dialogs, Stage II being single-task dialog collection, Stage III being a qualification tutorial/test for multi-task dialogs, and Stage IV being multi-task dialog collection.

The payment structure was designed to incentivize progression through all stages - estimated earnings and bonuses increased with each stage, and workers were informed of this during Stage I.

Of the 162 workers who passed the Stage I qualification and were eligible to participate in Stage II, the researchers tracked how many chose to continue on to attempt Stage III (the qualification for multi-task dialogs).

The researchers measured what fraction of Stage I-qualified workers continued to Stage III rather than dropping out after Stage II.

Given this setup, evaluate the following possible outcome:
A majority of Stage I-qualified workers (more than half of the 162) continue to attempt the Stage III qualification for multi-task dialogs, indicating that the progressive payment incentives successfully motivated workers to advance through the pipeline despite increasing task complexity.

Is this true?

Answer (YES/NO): NO